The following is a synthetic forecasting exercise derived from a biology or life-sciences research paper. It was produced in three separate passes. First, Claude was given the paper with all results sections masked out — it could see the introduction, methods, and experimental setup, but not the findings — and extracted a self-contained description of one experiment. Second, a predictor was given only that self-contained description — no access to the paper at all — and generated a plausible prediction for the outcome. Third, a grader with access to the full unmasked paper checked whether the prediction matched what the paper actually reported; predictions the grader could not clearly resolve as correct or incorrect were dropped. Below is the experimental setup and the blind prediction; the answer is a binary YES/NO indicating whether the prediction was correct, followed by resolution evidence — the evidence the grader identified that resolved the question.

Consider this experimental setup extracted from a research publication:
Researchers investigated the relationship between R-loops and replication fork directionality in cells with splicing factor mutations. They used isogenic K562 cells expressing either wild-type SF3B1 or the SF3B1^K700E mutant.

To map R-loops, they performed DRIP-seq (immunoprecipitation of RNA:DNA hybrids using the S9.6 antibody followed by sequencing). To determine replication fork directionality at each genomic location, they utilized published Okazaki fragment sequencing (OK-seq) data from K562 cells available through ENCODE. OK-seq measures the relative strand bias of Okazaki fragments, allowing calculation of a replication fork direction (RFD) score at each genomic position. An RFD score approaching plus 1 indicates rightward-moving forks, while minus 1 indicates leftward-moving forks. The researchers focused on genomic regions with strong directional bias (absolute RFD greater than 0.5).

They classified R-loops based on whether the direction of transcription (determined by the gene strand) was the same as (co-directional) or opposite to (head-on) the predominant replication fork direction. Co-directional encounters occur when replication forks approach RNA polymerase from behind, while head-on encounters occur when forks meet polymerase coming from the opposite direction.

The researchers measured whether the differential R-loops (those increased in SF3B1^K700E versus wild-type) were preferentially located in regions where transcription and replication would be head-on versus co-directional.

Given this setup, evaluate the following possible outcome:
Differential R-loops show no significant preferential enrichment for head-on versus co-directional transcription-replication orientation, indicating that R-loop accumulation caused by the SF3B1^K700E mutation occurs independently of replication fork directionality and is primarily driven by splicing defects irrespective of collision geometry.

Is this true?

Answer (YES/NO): NO